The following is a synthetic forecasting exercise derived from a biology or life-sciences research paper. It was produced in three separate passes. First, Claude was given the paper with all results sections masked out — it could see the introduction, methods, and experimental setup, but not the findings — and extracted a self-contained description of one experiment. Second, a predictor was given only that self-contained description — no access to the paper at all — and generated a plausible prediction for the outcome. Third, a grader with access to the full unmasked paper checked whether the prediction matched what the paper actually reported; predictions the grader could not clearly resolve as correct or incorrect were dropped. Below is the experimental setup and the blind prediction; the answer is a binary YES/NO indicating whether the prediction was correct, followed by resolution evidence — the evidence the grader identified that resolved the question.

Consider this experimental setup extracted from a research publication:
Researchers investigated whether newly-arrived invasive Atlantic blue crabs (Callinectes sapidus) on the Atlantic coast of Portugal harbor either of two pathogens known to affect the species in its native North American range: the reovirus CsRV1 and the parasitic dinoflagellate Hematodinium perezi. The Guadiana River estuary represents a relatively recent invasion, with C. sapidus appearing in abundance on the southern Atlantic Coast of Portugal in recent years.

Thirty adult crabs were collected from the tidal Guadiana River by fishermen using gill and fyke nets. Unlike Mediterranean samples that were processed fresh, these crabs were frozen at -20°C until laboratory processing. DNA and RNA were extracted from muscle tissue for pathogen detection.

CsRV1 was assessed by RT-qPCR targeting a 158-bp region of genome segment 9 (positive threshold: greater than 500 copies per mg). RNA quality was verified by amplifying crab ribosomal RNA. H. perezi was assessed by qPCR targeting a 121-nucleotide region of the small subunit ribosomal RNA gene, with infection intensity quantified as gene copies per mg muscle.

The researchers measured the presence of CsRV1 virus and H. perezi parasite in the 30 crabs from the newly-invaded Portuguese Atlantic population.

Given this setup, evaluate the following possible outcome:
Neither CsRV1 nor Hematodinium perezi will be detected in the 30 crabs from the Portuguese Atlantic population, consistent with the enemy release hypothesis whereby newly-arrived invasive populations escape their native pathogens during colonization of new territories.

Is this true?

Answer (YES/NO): NO